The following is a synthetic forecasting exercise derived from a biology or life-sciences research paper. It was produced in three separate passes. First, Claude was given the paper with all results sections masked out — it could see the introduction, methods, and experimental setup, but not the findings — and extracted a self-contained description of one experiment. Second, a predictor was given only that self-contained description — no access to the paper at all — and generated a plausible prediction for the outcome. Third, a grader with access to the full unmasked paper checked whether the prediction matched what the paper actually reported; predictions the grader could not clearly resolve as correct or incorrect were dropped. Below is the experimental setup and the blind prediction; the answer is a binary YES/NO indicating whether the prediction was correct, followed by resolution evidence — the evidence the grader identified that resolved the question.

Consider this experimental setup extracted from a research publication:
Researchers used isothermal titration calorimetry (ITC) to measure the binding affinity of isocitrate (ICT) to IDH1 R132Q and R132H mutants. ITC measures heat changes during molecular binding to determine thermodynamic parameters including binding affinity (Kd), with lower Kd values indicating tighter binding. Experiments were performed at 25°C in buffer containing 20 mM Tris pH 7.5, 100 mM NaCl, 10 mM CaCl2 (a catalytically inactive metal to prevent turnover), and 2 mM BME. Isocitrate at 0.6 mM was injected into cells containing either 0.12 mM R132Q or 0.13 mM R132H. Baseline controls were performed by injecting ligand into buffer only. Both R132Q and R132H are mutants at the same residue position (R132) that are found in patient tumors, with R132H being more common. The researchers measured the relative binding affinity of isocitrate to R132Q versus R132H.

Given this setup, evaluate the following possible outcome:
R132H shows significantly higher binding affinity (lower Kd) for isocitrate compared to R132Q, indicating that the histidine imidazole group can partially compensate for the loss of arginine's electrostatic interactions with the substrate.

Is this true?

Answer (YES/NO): NO